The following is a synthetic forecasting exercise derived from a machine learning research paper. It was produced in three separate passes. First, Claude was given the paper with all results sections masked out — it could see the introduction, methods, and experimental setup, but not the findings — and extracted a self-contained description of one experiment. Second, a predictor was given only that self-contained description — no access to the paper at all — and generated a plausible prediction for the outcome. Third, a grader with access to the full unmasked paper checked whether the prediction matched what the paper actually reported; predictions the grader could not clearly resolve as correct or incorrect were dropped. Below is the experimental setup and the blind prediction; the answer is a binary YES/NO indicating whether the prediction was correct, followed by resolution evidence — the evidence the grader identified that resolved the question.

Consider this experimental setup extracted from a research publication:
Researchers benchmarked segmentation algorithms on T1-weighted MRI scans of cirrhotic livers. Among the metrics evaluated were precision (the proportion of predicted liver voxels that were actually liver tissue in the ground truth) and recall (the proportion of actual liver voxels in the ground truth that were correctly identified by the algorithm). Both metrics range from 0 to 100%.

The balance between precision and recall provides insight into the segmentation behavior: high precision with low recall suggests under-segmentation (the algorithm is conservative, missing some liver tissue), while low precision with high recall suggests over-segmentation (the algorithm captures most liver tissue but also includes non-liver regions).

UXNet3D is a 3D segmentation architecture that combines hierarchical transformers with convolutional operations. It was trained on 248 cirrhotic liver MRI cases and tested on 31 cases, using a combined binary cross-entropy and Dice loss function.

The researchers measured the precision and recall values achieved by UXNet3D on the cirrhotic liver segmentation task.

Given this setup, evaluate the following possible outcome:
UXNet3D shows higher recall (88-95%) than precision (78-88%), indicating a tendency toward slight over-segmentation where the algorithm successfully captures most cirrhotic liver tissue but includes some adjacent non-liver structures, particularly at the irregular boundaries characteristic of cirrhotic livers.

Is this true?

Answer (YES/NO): YES